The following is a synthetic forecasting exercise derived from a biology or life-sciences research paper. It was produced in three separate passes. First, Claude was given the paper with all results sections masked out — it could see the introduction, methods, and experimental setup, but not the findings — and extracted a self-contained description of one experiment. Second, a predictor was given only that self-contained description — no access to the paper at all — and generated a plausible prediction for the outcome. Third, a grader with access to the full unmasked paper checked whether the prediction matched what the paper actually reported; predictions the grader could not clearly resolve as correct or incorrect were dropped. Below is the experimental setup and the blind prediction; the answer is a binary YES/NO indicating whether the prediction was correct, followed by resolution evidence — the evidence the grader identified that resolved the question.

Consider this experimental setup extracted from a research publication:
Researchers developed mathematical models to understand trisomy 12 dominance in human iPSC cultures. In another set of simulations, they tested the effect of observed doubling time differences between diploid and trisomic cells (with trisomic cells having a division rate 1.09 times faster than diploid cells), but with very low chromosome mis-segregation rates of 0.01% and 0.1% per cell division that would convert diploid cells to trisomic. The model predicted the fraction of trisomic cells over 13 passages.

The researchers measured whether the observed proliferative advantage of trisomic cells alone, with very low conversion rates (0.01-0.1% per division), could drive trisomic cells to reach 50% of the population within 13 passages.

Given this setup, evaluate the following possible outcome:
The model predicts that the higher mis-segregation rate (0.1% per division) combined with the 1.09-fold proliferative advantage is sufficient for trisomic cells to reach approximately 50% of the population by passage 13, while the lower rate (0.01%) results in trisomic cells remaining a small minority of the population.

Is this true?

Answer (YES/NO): NO